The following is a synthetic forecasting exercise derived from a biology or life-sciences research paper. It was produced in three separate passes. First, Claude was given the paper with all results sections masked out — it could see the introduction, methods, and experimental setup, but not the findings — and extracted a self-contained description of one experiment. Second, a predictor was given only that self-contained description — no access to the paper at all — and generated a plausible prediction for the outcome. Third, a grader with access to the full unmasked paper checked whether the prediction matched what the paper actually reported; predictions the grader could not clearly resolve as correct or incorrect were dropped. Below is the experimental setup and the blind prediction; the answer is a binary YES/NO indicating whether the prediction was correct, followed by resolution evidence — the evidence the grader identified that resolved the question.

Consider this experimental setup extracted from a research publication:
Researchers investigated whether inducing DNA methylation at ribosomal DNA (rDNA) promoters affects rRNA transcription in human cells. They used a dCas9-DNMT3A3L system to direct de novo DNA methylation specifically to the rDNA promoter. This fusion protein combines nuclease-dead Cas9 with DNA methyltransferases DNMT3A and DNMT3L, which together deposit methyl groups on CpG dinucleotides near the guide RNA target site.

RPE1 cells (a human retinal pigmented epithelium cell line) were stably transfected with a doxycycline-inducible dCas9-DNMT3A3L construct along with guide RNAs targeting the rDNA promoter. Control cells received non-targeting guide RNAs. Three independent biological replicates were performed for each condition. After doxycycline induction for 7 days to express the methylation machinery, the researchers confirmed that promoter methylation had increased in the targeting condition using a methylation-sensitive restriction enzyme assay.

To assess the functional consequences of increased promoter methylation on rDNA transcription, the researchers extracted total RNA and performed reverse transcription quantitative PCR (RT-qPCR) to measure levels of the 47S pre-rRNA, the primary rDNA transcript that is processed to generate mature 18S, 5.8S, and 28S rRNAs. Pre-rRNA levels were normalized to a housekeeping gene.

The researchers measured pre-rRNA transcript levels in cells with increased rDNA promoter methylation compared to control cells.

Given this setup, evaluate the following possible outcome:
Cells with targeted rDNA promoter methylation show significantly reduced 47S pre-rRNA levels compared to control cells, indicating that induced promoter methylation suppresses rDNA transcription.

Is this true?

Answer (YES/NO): NO